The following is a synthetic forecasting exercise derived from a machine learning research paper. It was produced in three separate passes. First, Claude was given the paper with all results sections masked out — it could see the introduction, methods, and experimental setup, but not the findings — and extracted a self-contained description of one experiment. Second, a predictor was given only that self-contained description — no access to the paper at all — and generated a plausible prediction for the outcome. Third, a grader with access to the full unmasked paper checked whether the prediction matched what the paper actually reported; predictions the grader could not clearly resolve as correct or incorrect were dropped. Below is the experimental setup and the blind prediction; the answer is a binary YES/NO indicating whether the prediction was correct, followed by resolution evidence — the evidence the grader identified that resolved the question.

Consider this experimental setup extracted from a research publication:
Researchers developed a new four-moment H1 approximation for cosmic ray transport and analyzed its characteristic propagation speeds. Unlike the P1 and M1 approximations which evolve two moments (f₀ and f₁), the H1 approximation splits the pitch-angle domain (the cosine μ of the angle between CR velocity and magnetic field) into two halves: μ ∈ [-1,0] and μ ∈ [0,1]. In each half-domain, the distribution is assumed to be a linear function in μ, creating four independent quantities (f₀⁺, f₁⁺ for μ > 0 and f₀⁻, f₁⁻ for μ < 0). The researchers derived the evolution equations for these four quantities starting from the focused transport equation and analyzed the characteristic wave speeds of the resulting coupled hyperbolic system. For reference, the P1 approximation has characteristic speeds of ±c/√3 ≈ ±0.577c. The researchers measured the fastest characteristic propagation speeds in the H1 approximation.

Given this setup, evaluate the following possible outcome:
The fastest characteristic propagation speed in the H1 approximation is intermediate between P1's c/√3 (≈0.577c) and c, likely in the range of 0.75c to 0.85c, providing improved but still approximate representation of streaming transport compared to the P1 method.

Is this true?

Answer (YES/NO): YES